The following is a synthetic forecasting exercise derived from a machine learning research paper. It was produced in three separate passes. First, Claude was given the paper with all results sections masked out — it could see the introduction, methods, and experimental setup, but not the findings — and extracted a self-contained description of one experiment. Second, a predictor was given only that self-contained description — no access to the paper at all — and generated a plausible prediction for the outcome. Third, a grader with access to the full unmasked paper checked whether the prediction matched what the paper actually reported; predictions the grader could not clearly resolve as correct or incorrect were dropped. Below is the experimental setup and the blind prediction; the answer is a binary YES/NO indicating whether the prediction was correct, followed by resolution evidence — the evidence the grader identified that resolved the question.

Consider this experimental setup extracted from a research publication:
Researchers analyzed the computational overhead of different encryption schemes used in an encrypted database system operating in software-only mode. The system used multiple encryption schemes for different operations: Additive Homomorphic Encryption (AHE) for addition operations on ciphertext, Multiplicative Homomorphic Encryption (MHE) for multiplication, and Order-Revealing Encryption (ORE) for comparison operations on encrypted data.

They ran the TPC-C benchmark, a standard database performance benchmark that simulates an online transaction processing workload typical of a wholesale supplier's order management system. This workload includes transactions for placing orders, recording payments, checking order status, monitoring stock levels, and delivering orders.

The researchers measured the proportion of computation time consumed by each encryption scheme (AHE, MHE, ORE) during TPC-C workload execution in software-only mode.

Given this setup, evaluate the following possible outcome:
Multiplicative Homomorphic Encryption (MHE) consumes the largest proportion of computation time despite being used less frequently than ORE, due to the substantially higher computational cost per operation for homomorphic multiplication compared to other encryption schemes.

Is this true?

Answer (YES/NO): NO